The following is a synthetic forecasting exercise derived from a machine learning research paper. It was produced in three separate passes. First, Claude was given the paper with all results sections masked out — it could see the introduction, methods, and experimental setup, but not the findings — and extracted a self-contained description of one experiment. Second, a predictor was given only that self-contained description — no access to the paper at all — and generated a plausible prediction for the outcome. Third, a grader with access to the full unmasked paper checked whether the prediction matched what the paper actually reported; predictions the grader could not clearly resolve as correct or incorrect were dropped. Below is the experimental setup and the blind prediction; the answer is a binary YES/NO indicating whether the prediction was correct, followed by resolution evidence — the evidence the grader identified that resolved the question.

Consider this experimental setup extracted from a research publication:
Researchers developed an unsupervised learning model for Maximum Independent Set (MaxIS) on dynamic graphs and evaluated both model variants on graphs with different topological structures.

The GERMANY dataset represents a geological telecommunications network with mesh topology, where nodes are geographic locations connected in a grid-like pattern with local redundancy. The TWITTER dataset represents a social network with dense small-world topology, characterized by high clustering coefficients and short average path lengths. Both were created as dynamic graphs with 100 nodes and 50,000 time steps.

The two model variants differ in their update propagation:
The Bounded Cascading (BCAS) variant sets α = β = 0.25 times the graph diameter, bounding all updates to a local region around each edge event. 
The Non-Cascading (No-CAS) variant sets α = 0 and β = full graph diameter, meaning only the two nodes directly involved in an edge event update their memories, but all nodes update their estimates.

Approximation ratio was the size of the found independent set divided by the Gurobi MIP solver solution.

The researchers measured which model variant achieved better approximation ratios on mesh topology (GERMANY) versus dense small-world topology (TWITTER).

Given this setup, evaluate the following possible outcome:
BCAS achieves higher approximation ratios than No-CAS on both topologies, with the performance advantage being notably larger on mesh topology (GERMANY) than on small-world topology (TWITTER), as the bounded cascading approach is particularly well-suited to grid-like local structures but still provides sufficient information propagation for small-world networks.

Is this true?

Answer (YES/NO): NO